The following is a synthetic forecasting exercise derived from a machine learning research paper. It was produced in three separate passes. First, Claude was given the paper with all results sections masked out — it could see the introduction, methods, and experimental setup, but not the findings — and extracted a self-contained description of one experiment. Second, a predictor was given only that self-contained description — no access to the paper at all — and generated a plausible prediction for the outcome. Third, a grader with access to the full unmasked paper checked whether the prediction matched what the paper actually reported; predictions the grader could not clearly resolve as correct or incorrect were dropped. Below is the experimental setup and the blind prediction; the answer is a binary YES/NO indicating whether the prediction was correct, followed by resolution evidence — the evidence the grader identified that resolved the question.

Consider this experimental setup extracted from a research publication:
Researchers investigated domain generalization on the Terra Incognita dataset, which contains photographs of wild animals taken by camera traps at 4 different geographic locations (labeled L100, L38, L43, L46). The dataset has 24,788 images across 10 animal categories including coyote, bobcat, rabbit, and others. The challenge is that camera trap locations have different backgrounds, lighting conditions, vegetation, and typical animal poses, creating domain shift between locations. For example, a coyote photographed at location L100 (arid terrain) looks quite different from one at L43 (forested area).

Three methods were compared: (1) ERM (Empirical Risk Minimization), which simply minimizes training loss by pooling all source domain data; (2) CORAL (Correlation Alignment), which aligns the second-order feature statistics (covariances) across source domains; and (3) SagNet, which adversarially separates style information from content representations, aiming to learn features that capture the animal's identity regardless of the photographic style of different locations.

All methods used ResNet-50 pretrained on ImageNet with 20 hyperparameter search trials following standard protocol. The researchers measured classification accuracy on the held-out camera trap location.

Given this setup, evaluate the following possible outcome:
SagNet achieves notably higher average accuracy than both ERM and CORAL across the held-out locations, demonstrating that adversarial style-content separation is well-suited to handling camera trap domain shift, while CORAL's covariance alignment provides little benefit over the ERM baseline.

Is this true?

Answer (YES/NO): YES